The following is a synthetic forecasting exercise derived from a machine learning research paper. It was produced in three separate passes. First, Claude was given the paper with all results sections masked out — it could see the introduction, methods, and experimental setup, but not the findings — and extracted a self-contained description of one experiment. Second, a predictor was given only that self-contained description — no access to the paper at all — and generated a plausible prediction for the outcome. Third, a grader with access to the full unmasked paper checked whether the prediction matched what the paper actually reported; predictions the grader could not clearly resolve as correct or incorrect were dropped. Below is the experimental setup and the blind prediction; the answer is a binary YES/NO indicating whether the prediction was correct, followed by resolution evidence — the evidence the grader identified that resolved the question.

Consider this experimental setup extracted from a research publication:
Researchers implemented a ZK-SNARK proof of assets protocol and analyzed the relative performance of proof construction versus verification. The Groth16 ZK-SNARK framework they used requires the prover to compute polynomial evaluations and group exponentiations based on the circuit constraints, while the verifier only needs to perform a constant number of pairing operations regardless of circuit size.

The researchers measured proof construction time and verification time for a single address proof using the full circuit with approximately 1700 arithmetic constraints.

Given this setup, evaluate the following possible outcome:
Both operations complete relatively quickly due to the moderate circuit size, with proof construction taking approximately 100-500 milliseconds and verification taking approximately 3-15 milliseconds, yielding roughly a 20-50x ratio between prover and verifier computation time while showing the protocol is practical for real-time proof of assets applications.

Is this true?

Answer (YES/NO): NO